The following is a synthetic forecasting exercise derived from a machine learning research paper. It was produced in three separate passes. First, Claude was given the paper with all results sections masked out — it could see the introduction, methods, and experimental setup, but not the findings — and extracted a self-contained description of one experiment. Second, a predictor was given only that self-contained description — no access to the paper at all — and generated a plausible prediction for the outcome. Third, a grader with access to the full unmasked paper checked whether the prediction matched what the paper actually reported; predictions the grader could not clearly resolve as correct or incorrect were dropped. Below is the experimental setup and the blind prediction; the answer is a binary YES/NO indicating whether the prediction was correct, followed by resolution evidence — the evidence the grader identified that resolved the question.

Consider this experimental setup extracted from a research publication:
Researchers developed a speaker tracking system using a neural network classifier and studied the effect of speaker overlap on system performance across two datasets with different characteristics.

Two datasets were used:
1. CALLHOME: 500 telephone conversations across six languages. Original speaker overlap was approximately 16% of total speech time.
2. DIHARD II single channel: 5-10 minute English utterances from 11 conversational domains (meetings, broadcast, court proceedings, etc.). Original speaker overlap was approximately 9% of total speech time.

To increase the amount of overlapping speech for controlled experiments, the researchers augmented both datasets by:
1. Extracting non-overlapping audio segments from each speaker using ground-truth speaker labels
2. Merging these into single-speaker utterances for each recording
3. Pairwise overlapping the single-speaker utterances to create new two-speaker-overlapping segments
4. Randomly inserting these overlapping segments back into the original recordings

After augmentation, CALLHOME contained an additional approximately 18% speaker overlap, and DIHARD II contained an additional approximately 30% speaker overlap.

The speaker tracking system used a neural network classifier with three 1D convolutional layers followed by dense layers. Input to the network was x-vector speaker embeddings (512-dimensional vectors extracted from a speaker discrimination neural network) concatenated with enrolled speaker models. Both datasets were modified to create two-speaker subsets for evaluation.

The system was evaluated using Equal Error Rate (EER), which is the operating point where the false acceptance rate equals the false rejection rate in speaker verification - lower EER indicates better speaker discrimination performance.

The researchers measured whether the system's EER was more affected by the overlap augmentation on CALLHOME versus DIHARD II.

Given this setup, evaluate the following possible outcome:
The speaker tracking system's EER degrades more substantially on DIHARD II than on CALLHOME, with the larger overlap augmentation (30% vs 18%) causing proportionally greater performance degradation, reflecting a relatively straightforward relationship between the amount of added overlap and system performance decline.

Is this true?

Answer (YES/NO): NO